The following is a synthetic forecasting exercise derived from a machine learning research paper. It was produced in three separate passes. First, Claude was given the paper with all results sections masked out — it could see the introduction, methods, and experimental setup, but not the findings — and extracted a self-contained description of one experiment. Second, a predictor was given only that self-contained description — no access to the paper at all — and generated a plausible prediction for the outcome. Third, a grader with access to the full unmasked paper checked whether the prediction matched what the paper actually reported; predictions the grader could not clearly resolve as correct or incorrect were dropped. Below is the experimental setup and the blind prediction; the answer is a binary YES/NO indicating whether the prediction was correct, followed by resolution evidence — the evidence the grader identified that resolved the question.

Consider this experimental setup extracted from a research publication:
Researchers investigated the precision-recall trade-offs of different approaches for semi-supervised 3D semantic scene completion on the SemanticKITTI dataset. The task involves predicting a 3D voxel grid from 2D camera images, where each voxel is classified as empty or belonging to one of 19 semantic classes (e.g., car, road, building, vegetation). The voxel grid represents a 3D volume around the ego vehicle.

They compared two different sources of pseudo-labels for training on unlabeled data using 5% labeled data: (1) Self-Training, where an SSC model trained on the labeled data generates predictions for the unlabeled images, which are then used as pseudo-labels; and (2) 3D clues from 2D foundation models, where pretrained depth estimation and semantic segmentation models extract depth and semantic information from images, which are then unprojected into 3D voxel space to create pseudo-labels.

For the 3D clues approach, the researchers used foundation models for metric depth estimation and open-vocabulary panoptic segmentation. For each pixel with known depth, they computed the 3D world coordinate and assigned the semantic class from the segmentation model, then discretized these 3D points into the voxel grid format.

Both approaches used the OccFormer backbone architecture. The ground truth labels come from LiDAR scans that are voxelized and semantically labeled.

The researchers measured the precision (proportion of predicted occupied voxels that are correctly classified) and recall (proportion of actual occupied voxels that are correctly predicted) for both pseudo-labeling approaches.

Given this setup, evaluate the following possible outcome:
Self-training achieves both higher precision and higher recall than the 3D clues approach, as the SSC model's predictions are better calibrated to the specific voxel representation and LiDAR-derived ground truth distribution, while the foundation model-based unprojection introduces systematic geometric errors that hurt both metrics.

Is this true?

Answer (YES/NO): NO